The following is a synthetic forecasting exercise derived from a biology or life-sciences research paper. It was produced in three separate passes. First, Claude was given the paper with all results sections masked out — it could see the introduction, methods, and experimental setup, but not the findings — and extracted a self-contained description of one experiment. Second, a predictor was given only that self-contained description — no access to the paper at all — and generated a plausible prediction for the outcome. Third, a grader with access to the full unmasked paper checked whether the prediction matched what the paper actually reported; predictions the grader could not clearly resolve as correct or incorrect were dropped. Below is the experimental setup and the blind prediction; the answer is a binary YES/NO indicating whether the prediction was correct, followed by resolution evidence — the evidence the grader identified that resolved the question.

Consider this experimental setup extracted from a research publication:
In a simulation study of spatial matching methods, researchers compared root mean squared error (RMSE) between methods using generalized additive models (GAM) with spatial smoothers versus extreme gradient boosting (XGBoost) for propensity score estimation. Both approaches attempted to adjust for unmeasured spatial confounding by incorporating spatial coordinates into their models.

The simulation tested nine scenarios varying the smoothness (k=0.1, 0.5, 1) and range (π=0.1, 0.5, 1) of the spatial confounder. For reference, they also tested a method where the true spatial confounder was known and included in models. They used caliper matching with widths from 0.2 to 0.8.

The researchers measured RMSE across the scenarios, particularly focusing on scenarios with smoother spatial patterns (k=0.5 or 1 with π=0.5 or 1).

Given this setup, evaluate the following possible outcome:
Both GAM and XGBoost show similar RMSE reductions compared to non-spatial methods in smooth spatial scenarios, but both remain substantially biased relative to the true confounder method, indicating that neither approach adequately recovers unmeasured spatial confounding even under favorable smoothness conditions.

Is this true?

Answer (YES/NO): NO